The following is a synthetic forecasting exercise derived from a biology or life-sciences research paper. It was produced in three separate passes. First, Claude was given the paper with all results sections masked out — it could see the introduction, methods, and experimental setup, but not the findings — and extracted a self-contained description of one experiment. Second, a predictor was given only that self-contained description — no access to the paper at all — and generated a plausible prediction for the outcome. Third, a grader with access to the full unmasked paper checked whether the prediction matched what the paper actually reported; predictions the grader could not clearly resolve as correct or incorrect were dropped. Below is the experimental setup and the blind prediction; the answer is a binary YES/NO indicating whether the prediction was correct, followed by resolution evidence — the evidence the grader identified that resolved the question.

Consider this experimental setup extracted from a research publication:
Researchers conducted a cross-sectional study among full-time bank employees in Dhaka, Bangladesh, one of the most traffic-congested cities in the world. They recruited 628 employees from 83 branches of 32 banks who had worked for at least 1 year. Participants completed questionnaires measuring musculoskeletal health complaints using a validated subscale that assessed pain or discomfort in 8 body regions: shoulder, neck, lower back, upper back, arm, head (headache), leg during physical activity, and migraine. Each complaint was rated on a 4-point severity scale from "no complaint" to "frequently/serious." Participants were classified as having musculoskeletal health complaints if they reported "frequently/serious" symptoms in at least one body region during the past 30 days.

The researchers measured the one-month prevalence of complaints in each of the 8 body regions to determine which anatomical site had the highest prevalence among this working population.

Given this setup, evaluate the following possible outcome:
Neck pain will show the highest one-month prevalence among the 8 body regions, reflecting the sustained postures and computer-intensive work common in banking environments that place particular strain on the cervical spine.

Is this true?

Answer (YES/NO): NO